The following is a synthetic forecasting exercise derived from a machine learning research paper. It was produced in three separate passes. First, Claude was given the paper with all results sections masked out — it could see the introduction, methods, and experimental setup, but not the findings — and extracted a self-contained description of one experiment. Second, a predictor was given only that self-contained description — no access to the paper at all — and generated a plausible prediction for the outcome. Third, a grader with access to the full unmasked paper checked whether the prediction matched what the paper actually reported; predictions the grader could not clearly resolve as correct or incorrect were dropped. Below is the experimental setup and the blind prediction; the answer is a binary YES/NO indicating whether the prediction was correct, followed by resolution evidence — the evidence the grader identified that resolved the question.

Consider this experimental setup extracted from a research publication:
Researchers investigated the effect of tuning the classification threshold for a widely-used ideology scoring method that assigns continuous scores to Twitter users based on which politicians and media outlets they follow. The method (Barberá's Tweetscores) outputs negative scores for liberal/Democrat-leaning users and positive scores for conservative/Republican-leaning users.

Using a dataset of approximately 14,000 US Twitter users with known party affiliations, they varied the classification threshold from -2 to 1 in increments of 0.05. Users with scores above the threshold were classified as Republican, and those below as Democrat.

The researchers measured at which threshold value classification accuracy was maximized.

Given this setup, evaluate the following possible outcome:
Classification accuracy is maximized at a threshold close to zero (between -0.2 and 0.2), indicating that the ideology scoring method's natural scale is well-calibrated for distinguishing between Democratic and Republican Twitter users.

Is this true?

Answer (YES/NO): YES